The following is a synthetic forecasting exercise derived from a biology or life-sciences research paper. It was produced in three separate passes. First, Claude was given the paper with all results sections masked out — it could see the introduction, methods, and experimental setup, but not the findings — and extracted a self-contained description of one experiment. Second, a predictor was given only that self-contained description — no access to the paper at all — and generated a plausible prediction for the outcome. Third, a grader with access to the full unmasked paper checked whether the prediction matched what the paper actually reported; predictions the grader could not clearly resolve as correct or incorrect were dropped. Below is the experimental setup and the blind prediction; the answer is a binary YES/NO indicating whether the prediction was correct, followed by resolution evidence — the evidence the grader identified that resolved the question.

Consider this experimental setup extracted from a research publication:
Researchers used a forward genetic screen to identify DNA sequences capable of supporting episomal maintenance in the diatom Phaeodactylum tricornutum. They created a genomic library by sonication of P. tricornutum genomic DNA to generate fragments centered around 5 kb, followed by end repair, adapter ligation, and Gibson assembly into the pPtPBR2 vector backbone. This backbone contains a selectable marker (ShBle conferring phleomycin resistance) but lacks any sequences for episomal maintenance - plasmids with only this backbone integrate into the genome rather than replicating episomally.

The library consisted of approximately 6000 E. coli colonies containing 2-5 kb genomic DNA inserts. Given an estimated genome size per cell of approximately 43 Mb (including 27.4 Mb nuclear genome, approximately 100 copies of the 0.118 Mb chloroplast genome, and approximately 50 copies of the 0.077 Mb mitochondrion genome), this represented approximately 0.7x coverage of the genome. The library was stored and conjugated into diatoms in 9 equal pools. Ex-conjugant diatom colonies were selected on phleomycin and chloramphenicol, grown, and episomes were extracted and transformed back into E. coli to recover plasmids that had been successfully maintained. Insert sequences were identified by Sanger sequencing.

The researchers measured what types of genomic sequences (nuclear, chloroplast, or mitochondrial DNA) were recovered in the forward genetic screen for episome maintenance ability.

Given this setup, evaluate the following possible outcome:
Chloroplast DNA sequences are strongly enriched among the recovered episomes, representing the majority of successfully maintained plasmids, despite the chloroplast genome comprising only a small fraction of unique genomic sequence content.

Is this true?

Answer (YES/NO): YES